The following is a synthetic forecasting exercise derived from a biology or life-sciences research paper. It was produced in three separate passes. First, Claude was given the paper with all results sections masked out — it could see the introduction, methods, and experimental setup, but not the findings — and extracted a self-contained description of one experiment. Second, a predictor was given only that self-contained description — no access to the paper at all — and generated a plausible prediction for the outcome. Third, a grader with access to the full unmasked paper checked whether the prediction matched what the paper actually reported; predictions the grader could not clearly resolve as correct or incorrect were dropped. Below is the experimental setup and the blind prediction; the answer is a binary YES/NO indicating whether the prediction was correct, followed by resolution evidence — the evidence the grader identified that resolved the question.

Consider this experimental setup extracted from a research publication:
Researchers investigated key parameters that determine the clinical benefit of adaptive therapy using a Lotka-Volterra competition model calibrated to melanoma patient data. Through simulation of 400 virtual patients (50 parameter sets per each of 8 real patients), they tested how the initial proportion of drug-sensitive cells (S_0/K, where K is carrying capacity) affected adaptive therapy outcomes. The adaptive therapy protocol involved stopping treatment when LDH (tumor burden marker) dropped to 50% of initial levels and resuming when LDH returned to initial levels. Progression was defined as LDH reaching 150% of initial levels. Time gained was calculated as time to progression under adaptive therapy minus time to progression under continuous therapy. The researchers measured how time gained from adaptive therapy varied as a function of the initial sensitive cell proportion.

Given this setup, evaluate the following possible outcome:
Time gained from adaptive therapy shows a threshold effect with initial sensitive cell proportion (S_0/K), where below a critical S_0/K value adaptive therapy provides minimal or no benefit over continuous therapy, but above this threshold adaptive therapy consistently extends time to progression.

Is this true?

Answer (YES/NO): YES